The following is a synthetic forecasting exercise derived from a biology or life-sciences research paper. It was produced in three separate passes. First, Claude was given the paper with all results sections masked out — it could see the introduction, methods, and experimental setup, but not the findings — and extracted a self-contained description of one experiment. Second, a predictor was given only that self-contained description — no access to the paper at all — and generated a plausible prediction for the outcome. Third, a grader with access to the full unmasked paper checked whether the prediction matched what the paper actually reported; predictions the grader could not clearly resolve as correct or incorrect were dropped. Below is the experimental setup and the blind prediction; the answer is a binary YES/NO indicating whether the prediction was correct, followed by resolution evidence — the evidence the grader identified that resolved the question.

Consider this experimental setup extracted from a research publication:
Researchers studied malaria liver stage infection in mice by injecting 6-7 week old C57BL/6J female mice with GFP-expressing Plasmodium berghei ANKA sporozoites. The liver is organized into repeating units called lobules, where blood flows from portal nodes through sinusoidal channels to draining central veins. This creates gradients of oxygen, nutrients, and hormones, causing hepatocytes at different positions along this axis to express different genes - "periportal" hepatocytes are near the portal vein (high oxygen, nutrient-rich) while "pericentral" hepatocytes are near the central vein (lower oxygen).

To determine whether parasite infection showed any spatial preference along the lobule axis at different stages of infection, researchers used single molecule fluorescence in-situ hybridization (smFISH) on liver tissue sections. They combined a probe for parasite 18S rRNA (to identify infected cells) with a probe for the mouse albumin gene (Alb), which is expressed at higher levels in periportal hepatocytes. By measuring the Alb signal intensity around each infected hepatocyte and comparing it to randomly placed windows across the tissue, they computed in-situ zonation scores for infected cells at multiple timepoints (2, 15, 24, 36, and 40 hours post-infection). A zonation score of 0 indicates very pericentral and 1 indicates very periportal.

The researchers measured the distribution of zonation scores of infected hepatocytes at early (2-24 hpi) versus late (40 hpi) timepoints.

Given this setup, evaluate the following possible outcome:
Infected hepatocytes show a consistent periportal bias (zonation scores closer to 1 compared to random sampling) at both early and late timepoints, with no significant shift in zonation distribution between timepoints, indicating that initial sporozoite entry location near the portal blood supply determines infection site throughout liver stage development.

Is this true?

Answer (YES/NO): NO